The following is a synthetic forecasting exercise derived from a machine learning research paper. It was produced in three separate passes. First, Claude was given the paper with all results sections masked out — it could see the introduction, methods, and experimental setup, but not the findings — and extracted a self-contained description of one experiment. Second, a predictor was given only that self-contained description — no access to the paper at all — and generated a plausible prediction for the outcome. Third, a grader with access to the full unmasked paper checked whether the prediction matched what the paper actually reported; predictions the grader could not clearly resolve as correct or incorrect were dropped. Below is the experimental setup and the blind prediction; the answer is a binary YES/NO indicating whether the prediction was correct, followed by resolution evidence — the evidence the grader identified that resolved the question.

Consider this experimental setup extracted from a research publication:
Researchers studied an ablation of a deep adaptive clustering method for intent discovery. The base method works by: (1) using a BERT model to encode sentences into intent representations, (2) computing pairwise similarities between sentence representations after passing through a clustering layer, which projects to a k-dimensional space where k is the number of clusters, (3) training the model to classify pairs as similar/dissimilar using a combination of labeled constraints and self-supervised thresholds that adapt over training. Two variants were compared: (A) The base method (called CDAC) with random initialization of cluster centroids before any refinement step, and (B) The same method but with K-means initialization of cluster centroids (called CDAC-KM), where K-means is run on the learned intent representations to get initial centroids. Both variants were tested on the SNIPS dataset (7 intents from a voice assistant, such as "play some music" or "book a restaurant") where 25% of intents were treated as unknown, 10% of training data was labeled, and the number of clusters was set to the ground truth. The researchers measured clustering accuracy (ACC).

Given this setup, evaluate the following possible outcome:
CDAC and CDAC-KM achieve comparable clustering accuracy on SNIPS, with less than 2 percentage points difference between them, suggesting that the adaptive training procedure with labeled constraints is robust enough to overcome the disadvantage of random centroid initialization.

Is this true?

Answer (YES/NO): NO